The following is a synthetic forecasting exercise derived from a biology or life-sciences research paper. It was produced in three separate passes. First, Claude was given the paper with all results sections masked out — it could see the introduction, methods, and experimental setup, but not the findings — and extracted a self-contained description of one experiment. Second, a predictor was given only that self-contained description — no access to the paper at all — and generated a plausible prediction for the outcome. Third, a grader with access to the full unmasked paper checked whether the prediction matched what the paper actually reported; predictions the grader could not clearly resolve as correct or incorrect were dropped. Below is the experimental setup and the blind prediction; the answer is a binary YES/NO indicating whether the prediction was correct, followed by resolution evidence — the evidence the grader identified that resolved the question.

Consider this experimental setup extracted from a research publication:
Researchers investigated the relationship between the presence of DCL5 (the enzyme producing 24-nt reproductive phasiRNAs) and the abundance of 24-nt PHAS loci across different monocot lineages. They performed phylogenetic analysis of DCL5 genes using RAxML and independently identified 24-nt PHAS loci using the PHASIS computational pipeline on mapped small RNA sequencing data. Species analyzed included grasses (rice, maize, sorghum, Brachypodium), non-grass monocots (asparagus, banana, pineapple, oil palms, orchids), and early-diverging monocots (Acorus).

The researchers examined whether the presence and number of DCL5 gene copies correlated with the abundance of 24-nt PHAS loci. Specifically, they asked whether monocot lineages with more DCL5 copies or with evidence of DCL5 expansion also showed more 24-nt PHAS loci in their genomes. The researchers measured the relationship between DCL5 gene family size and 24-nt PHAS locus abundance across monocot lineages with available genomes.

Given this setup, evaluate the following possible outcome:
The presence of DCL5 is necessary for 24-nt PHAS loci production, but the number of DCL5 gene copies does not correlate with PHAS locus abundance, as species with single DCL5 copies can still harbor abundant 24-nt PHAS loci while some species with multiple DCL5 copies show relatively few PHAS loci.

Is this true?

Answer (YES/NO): NO